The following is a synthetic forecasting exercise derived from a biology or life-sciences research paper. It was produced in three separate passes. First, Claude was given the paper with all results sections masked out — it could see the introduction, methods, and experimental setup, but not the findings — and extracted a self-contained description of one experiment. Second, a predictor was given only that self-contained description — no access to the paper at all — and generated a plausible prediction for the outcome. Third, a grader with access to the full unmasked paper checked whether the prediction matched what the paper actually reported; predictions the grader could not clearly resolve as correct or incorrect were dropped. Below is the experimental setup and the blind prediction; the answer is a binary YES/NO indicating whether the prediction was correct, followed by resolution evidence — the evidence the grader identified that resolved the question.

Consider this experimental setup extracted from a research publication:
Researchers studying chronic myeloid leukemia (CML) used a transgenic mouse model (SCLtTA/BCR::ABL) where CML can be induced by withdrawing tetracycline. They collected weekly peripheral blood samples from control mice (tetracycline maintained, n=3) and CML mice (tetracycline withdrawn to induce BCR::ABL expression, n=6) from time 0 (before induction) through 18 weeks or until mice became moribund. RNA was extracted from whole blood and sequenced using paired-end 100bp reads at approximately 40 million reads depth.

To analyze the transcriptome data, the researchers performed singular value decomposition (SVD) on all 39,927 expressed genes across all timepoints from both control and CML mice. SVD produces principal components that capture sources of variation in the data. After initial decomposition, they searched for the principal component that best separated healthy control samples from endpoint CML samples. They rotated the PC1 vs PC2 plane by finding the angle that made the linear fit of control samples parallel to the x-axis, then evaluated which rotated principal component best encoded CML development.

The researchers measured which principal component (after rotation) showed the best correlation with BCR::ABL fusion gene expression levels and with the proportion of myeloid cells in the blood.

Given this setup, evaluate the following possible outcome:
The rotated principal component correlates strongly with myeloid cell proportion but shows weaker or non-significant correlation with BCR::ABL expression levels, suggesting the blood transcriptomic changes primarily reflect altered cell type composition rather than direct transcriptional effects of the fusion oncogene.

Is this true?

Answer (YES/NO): NO